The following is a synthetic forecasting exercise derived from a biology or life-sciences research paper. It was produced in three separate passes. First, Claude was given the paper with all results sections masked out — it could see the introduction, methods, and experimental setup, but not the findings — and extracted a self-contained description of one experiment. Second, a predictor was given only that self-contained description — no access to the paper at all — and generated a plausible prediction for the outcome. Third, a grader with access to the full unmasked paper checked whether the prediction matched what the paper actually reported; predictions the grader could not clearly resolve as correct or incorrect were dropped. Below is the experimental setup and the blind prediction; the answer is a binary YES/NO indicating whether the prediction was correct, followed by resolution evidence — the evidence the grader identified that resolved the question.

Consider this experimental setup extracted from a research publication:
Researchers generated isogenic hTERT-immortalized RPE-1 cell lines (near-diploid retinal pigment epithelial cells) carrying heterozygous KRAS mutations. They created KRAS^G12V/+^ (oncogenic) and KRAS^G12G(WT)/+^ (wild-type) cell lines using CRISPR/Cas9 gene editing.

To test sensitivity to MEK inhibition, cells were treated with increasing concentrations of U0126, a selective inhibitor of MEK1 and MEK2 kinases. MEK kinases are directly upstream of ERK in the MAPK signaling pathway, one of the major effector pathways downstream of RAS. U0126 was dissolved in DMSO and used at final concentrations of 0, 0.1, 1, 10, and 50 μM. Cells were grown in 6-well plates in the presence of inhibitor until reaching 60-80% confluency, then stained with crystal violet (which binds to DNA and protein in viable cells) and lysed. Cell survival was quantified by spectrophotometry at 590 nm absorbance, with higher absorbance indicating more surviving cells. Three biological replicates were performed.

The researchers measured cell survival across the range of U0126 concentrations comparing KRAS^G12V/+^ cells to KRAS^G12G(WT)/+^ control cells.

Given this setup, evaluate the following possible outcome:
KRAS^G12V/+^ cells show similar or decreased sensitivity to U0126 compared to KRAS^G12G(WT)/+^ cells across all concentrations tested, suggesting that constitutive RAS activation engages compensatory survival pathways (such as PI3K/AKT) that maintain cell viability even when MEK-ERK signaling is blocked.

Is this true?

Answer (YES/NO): NO